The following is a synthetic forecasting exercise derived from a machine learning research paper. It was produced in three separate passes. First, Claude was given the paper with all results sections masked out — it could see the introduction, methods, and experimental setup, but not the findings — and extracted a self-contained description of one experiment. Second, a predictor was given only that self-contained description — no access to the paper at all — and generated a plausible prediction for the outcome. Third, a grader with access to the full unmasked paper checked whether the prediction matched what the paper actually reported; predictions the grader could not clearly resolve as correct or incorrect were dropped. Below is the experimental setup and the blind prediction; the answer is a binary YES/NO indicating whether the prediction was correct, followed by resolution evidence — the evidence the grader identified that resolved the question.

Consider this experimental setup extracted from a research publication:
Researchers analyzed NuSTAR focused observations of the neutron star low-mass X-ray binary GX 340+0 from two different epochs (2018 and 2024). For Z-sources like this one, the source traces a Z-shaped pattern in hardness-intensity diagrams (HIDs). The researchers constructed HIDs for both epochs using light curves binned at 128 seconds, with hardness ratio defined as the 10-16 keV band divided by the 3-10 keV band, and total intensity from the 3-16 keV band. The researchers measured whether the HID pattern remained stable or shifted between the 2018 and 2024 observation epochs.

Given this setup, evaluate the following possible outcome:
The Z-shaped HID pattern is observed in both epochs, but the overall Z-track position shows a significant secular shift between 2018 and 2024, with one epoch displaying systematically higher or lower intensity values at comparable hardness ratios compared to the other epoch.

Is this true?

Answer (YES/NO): YES